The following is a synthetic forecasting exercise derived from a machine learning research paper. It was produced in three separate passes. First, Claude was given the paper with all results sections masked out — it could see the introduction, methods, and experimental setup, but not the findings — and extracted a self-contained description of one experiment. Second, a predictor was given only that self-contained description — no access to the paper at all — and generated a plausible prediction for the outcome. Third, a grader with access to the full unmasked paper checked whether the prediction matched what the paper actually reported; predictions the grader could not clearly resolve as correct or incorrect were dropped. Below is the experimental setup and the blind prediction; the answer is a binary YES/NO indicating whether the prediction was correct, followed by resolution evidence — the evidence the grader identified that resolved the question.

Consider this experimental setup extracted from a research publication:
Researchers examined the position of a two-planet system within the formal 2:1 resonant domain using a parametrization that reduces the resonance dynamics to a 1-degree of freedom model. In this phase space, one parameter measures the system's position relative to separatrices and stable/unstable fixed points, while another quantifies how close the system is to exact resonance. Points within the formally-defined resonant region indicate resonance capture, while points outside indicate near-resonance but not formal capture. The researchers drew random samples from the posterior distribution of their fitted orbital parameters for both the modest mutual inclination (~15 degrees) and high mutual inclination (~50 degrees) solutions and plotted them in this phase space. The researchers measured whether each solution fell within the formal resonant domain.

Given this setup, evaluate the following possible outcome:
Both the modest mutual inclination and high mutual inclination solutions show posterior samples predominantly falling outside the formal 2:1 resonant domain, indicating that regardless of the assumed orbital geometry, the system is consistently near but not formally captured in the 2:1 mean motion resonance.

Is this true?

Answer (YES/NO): NO